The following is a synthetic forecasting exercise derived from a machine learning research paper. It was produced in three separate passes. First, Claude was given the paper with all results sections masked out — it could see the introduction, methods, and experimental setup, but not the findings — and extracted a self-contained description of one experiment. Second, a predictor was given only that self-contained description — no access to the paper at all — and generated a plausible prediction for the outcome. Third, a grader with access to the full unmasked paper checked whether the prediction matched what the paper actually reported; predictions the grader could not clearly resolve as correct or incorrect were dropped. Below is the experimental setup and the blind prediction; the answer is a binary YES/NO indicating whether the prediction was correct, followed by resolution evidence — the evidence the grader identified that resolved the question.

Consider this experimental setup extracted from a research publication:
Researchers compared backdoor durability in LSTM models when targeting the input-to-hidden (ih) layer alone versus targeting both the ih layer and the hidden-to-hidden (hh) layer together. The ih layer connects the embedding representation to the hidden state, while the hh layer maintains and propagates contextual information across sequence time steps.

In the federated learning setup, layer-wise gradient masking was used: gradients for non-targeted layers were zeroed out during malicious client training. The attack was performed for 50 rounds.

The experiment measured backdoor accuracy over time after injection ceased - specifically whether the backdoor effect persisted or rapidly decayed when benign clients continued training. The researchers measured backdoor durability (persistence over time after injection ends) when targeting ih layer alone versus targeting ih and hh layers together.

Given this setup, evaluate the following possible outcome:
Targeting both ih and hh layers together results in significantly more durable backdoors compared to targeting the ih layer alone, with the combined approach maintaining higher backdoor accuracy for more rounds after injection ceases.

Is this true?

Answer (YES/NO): NO